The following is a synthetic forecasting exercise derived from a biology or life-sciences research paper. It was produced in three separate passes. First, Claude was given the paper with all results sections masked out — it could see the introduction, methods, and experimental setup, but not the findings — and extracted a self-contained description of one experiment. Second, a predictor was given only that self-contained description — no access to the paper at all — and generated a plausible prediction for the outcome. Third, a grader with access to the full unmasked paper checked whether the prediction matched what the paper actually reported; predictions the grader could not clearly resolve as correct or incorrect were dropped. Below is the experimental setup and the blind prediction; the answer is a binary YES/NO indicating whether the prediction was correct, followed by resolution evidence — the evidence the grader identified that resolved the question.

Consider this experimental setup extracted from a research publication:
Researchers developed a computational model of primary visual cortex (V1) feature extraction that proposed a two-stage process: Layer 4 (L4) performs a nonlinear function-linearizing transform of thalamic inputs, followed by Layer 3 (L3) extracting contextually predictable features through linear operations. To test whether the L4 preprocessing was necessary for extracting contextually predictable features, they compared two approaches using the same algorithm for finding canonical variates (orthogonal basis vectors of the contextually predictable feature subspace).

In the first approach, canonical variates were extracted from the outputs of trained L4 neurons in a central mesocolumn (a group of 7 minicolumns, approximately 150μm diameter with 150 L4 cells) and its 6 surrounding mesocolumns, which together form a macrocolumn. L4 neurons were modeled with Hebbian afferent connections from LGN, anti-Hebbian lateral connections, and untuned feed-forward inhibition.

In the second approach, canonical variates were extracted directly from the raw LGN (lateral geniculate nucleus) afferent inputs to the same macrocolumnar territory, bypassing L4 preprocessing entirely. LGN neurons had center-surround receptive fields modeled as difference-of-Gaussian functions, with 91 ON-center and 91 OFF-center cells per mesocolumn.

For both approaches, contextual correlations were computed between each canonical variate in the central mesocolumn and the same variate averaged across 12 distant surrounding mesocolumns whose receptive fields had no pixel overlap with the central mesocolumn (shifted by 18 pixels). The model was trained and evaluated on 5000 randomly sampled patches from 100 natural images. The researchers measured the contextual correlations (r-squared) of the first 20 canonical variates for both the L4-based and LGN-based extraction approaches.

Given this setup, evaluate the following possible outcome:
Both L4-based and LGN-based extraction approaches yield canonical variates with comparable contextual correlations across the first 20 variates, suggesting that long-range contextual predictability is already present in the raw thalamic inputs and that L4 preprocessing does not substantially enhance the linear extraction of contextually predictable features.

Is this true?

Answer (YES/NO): NO